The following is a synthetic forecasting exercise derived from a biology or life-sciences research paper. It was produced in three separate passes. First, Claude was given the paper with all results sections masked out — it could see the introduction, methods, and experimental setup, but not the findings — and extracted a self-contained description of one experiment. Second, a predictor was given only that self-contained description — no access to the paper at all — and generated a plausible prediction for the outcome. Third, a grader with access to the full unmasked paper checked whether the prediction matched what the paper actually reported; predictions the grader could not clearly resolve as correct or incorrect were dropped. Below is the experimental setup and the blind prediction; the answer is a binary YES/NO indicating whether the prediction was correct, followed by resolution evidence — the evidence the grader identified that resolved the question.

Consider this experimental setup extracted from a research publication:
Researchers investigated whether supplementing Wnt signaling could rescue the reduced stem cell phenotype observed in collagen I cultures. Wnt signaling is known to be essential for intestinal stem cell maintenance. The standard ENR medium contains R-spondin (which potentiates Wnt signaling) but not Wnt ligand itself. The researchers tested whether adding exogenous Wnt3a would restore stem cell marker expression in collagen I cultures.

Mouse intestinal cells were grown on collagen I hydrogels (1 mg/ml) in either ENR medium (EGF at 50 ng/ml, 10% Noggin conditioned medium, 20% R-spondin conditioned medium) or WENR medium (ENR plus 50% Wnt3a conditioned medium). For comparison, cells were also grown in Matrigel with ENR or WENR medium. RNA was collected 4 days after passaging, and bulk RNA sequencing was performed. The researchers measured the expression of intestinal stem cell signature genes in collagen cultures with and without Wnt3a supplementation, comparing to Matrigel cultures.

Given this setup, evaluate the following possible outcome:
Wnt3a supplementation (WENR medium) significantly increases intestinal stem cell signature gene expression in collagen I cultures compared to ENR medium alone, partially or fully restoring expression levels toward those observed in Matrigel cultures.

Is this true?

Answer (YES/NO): NO